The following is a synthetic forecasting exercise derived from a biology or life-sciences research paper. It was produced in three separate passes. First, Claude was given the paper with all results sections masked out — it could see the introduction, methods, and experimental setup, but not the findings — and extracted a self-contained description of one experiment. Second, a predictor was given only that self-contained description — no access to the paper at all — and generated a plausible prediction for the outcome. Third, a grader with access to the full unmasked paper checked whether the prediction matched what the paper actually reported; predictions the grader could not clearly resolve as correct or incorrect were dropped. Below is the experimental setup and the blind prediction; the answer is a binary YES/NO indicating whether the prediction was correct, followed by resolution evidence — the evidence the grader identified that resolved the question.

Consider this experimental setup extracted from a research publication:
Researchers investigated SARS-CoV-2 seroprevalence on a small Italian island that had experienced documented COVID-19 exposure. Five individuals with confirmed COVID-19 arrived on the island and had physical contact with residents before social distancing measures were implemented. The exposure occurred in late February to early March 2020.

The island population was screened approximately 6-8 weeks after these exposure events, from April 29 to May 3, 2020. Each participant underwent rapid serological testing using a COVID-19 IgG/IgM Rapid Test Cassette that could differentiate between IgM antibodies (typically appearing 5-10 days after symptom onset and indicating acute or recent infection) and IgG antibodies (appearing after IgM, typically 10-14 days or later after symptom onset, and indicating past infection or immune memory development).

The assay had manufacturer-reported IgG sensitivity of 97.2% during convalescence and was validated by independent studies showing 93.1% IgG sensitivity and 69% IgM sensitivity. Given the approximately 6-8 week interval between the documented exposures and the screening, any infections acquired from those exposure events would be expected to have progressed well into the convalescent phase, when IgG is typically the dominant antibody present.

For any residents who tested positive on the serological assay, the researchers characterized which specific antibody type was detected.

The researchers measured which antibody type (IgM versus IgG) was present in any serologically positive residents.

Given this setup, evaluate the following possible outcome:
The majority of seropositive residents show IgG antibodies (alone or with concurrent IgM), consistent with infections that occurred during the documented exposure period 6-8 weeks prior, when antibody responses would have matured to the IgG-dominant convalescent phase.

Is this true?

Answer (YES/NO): NO